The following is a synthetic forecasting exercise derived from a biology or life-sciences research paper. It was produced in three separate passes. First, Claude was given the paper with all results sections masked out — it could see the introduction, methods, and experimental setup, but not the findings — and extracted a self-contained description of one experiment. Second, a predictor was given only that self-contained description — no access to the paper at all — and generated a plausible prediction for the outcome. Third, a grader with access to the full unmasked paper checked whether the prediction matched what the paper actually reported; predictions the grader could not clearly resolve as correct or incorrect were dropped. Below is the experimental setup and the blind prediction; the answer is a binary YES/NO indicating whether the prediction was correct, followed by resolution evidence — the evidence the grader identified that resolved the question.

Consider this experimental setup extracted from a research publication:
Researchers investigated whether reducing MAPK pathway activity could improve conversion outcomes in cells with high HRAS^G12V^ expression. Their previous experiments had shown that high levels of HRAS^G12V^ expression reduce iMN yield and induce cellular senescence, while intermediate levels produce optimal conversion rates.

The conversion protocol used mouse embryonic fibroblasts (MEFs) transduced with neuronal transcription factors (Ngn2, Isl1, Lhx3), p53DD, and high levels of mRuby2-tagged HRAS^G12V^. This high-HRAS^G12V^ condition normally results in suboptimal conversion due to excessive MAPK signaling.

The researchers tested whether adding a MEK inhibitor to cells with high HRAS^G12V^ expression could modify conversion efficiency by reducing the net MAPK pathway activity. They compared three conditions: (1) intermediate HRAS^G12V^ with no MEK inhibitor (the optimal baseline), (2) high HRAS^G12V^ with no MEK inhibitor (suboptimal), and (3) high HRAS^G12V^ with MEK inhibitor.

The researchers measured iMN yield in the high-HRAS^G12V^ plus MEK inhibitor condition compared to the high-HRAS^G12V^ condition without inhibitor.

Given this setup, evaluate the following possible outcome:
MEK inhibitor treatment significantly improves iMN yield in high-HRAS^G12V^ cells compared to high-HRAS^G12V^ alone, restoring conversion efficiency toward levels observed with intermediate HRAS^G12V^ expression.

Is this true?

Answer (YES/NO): YES